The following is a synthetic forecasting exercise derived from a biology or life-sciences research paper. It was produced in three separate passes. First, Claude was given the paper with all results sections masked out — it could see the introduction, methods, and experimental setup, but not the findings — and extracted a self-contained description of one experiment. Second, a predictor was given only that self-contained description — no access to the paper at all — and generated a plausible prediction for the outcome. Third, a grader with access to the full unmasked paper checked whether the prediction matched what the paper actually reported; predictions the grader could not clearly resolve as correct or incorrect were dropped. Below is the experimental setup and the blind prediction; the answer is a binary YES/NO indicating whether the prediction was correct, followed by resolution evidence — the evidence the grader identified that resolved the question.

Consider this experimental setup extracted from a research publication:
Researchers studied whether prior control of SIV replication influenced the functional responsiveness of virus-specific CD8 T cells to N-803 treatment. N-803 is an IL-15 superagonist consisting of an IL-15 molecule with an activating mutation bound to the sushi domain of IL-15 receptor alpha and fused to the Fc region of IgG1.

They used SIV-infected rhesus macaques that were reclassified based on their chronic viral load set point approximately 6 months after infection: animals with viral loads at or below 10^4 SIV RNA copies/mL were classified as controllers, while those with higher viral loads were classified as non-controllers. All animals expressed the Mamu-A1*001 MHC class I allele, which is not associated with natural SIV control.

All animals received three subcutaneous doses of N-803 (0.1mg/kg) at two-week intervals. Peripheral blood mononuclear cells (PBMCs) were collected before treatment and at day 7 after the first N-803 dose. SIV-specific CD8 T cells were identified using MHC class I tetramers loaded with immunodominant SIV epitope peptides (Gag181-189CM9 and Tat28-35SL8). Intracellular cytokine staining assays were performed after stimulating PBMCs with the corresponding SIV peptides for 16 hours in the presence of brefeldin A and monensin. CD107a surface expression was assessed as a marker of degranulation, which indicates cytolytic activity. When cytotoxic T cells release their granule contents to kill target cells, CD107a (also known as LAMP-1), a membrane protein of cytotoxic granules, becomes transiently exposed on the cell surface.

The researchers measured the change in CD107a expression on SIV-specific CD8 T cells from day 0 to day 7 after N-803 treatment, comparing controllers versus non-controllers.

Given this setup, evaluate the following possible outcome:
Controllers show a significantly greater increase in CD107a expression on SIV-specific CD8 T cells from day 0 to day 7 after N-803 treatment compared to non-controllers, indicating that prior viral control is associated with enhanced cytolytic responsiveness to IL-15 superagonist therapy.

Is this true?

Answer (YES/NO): NO